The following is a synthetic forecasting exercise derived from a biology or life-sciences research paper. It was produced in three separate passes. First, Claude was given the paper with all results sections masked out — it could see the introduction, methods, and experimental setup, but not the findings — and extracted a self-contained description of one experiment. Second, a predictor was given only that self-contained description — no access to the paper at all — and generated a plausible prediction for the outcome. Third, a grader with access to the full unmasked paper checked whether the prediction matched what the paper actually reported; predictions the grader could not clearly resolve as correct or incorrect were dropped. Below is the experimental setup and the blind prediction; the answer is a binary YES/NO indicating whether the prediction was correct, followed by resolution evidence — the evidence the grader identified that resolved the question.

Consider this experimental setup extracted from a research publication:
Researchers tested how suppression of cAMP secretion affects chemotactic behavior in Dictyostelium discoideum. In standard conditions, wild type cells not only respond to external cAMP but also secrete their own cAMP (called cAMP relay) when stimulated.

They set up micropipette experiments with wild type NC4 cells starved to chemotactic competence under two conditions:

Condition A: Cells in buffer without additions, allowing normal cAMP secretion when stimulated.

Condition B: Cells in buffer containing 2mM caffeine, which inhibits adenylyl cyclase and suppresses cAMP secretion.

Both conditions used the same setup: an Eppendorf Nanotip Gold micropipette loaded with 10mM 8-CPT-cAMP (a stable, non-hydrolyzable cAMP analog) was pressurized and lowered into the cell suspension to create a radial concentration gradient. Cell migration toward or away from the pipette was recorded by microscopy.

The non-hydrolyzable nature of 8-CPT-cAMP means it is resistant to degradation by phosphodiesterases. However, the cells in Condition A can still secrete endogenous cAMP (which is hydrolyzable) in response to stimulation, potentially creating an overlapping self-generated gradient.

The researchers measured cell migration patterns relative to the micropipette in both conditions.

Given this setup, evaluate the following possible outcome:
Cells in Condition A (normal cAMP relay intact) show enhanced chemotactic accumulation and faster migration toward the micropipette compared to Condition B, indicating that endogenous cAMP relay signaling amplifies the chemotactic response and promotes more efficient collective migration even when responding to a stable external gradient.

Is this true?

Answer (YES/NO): NO